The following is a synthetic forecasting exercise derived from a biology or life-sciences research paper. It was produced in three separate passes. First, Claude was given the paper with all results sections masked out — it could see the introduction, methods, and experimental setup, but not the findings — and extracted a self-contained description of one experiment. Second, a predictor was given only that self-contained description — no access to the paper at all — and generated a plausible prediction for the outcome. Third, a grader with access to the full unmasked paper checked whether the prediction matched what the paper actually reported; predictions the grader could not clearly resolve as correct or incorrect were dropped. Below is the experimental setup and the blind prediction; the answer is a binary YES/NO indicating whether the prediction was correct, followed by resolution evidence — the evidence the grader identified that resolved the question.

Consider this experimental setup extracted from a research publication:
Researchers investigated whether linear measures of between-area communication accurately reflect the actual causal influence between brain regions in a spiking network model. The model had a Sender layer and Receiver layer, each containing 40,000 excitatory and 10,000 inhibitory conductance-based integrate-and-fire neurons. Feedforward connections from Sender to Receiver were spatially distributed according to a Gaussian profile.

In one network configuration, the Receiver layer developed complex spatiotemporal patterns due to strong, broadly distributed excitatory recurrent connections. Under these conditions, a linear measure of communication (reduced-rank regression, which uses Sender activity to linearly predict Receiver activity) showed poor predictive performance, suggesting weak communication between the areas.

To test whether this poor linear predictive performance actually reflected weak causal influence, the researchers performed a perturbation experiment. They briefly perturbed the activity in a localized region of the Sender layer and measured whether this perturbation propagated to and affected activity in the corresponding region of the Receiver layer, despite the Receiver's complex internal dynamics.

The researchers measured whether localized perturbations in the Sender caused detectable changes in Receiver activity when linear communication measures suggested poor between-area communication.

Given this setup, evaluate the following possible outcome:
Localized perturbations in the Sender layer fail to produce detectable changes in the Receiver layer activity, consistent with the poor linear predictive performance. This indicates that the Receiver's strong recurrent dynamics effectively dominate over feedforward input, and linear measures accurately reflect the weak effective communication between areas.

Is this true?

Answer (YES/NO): NO